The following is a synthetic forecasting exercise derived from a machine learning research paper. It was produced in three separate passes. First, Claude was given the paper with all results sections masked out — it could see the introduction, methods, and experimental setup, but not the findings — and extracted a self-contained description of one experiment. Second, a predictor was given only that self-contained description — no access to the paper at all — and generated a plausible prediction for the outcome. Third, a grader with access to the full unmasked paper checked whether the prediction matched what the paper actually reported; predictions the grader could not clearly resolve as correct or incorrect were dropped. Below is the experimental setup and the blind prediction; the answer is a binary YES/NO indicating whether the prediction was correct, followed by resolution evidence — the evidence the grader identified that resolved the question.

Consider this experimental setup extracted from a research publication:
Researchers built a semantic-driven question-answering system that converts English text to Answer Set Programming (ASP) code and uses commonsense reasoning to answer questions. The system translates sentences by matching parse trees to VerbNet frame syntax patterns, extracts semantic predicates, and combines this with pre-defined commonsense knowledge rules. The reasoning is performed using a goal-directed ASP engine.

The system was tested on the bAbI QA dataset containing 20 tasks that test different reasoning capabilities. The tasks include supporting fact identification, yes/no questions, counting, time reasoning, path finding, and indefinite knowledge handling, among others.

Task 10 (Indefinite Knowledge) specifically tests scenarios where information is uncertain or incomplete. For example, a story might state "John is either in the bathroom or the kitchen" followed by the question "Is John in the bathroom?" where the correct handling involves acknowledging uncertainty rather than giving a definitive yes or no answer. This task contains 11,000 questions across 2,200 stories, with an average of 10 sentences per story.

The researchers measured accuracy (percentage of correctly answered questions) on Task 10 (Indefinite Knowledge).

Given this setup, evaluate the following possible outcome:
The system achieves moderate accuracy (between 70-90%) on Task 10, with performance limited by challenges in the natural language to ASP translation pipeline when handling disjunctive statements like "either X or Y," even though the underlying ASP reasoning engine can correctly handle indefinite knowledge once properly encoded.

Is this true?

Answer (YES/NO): NO